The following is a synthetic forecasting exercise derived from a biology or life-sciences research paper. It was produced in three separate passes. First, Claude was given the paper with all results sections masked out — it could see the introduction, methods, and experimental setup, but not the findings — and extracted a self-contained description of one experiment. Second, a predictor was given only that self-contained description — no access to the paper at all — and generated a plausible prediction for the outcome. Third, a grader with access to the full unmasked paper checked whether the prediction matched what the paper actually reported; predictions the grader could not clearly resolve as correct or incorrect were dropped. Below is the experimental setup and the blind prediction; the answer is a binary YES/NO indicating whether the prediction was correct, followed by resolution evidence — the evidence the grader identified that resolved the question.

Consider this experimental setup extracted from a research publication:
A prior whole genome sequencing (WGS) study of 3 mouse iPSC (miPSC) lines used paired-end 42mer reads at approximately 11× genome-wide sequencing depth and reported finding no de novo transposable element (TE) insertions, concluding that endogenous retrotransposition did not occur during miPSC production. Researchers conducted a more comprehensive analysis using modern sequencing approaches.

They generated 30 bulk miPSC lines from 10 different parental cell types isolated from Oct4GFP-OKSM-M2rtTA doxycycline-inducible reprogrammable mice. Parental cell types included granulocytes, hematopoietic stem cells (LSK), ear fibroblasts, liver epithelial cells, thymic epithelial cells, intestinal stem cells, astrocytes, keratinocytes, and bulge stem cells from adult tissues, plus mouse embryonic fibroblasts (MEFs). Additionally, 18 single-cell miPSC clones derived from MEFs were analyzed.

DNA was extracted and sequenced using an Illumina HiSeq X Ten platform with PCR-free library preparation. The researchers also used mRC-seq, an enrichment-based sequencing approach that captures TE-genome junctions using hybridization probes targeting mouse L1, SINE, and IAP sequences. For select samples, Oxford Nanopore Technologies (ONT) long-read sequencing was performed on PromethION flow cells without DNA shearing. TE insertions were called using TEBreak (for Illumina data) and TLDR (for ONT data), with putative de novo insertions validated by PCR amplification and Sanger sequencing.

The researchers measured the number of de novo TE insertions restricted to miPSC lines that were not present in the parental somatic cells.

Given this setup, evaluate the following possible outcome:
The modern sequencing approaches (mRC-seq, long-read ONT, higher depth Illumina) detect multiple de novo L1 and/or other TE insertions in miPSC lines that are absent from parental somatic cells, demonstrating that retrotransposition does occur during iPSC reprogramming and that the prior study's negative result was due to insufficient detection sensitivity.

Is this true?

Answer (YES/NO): YES